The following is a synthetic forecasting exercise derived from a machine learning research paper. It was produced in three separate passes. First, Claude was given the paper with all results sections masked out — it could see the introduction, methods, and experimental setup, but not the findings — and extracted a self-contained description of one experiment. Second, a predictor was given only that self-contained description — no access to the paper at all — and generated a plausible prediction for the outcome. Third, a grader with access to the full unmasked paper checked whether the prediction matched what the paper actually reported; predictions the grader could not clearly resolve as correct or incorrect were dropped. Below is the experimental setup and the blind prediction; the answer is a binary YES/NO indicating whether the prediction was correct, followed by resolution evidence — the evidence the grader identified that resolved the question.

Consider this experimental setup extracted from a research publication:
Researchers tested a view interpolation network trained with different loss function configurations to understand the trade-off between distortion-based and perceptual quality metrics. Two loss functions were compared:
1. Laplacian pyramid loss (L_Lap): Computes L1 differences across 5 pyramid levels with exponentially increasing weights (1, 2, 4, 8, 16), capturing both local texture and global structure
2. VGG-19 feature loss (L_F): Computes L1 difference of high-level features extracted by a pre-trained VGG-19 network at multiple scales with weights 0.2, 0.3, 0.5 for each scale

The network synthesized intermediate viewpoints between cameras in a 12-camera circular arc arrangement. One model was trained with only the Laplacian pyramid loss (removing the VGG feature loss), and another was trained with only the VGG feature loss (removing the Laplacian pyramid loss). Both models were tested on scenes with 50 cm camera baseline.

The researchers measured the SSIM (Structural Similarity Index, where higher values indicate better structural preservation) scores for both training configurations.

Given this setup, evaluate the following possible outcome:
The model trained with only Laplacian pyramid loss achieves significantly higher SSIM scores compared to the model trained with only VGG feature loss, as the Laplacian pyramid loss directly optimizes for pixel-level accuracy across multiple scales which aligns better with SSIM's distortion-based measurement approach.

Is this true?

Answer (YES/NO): NO